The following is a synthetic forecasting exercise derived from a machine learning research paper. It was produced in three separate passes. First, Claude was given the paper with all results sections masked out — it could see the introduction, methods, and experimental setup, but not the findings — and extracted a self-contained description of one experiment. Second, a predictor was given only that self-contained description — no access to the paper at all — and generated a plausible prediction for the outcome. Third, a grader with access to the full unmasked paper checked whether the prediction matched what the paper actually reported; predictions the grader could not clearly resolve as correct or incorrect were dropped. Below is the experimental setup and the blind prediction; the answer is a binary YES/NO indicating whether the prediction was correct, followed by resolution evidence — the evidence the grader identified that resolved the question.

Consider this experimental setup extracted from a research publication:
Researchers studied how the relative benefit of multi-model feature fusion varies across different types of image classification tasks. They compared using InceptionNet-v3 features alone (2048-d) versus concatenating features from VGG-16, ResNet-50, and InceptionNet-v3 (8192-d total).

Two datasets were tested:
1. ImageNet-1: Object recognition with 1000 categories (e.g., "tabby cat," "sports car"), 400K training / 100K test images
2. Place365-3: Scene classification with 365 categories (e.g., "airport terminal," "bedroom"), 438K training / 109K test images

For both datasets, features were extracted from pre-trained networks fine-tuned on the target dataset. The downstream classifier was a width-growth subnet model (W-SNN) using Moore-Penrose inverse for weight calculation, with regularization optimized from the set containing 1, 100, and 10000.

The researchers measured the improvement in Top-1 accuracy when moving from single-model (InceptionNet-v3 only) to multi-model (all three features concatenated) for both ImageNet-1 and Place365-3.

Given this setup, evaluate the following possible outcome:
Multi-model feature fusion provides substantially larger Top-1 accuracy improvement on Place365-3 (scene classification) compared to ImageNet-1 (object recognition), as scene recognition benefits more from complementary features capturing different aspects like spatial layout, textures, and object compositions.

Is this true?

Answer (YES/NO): YES